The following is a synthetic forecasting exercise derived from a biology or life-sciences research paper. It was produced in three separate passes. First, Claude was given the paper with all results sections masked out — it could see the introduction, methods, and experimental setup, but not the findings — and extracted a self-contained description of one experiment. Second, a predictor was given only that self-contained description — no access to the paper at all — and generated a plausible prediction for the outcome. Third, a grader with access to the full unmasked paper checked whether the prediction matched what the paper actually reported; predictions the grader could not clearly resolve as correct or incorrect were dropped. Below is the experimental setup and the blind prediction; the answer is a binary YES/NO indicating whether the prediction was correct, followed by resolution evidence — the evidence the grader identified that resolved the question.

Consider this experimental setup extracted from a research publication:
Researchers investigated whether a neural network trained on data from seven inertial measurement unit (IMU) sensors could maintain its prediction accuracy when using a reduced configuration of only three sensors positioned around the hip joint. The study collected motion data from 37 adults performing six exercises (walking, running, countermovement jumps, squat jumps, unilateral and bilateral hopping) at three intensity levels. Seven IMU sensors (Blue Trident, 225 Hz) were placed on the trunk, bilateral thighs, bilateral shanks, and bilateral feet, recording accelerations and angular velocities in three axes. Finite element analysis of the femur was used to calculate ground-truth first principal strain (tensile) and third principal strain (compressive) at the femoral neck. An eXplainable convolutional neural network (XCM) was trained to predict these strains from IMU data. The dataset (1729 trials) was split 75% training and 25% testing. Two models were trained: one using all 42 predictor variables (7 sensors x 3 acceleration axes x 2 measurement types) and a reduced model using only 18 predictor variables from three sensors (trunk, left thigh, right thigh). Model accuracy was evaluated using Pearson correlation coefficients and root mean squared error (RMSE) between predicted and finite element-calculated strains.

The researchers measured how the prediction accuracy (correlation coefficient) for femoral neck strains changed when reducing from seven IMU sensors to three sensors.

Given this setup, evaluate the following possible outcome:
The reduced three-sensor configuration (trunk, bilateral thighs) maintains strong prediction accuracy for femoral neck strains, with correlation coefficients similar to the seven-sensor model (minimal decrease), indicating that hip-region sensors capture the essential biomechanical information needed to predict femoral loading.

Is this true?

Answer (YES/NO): YES